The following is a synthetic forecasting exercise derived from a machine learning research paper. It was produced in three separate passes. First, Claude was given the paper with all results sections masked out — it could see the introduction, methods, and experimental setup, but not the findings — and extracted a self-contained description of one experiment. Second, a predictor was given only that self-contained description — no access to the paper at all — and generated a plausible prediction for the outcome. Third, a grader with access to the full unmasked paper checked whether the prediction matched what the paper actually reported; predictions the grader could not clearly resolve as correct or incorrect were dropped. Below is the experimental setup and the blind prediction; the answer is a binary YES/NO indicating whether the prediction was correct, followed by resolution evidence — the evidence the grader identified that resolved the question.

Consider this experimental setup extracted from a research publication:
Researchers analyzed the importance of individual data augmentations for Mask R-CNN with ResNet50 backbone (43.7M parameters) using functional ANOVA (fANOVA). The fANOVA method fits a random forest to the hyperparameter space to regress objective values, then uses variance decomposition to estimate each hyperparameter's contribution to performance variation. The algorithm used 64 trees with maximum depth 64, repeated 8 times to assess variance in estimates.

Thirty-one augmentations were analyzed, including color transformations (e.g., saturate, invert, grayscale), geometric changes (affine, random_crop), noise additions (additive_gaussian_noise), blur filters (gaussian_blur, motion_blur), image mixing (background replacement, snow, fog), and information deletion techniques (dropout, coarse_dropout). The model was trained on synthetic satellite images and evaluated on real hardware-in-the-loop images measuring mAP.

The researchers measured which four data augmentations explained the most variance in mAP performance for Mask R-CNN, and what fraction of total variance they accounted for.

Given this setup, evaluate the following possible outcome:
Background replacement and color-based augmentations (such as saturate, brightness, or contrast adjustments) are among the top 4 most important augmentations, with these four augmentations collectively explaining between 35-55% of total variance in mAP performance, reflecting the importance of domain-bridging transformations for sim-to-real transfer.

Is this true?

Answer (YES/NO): NO